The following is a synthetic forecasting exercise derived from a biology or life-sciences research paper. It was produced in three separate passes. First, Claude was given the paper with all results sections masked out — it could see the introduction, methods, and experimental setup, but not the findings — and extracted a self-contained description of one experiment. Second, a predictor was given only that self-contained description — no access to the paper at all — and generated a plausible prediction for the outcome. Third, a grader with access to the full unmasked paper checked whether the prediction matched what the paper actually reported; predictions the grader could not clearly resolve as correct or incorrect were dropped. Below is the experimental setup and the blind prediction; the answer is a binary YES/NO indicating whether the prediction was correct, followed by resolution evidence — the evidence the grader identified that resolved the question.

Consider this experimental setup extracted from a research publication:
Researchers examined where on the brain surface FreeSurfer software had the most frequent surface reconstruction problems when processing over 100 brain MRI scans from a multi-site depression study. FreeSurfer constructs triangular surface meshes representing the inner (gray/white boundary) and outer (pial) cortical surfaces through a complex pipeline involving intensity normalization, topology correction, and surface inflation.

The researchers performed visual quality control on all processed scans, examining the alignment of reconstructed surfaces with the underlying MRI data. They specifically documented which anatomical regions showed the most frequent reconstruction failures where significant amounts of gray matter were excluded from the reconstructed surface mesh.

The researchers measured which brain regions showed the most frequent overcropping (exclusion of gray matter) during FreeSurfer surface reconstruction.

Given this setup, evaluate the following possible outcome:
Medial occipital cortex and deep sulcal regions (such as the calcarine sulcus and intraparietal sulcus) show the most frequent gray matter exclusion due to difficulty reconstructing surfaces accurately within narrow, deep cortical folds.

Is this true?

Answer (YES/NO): NO